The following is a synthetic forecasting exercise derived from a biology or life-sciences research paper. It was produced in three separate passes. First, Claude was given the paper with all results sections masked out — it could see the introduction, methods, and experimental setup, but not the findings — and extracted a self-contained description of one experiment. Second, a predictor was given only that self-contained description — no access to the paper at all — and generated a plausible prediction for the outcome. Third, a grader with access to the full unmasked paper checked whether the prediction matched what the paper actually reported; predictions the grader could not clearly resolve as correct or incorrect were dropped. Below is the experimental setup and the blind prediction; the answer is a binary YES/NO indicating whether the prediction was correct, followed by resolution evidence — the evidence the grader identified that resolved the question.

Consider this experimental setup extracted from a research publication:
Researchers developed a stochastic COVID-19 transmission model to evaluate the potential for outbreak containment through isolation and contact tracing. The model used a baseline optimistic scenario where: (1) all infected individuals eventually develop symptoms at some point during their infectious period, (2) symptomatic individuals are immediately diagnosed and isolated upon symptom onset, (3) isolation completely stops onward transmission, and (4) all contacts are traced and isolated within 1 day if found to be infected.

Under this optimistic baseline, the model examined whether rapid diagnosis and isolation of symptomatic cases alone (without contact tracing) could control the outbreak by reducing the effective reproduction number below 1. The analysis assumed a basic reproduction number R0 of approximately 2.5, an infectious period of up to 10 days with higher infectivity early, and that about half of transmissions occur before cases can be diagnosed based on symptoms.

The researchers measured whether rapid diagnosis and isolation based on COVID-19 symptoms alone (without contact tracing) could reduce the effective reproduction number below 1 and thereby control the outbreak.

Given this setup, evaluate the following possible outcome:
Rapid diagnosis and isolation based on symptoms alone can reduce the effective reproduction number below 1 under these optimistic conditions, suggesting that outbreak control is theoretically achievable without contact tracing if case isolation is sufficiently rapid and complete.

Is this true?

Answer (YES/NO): NO